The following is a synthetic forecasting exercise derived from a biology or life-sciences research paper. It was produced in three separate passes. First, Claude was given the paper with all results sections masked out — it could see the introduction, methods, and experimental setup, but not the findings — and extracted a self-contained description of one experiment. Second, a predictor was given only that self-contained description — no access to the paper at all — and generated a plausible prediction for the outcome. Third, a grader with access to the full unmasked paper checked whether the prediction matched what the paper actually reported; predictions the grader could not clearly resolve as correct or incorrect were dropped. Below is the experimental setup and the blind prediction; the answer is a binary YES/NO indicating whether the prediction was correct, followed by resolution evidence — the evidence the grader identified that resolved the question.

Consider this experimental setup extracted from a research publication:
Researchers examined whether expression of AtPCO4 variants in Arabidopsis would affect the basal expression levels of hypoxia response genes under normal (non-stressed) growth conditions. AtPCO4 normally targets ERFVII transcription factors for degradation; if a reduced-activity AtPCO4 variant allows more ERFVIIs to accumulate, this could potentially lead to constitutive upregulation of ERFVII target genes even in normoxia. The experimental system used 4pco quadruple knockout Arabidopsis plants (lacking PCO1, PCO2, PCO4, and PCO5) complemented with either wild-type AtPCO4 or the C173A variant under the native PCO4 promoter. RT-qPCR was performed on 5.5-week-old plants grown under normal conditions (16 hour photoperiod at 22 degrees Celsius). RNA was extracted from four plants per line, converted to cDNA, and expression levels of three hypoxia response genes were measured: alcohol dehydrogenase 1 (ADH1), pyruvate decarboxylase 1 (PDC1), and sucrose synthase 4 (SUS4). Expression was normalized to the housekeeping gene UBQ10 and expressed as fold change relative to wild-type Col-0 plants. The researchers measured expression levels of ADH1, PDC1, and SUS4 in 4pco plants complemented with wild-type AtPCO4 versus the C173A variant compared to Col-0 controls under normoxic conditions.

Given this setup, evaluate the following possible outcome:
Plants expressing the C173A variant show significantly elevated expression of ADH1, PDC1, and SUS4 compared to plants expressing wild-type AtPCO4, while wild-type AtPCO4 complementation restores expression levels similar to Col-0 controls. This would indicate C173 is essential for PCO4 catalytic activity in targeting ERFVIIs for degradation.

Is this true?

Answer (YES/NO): NO